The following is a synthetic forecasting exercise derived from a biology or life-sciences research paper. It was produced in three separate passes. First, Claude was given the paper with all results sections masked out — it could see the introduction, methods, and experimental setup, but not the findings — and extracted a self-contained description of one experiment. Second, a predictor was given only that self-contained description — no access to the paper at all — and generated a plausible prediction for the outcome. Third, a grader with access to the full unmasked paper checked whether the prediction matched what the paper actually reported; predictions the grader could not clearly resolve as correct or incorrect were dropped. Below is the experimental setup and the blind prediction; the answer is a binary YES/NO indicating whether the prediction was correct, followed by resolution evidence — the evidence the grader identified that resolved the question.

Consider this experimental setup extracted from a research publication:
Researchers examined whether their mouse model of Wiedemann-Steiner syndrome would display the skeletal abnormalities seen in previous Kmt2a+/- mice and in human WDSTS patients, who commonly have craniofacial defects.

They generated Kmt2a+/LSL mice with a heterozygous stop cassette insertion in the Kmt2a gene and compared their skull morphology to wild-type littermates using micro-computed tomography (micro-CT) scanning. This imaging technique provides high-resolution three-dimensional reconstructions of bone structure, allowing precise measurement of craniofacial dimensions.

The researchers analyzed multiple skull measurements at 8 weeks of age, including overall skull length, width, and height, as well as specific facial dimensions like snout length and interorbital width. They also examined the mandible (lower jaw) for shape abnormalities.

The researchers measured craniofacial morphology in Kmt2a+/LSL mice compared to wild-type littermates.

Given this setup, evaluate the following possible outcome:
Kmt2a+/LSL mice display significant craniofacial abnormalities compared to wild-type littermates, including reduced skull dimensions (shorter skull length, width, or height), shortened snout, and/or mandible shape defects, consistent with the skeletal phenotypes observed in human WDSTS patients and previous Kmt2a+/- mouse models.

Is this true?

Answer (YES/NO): NO